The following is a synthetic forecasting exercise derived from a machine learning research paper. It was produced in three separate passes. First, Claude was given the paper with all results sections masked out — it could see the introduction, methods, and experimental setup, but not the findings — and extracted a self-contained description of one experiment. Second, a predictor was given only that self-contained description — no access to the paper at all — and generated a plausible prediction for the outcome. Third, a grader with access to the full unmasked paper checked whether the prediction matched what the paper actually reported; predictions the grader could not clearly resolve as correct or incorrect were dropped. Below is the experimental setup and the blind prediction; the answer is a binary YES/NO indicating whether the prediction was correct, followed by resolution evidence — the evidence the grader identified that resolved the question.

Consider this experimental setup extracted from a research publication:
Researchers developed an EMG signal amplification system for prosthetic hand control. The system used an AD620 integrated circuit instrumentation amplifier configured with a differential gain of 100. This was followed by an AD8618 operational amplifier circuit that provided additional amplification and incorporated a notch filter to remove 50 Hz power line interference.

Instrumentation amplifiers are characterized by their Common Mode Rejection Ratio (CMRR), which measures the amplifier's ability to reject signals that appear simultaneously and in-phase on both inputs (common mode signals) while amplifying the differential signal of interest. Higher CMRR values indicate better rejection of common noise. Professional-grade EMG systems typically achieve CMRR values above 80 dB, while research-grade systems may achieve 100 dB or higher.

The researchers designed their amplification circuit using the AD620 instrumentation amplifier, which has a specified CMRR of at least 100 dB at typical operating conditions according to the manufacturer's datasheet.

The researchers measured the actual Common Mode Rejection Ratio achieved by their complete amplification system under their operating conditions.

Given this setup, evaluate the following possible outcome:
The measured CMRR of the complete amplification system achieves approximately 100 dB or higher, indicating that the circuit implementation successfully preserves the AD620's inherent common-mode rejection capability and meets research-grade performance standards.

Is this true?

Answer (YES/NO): NO